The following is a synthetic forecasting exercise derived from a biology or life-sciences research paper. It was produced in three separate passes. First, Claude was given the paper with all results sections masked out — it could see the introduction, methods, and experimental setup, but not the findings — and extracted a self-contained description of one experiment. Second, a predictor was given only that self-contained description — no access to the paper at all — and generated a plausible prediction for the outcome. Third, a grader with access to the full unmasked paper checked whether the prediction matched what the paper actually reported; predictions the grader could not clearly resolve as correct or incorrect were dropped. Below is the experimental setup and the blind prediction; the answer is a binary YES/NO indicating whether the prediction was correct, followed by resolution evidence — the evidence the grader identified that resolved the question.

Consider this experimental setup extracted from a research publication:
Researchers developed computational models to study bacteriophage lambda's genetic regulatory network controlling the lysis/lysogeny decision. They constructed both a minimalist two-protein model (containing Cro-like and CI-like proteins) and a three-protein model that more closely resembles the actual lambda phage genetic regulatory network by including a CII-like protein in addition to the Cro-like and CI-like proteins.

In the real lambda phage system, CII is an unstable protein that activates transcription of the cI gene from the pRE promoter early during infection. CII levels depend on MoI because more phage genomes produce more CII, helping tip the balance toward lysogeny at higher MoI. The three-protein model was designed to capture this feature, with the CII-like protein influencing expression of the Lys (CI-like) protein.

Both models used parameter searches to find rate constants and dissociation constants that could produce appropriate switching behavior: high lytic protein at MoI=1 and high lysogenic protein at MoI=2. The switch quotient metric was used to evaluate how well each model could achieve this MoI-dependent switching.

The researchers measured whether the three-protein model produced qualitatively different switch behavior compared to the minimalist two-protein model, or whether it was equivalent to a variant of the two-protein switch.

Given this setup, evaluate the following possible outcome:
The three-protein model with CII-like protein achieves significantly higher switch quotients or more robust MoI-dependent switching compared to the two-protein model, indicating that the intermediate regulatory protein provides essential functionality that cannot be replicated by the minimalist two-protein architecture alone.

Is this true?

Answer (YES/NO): NO